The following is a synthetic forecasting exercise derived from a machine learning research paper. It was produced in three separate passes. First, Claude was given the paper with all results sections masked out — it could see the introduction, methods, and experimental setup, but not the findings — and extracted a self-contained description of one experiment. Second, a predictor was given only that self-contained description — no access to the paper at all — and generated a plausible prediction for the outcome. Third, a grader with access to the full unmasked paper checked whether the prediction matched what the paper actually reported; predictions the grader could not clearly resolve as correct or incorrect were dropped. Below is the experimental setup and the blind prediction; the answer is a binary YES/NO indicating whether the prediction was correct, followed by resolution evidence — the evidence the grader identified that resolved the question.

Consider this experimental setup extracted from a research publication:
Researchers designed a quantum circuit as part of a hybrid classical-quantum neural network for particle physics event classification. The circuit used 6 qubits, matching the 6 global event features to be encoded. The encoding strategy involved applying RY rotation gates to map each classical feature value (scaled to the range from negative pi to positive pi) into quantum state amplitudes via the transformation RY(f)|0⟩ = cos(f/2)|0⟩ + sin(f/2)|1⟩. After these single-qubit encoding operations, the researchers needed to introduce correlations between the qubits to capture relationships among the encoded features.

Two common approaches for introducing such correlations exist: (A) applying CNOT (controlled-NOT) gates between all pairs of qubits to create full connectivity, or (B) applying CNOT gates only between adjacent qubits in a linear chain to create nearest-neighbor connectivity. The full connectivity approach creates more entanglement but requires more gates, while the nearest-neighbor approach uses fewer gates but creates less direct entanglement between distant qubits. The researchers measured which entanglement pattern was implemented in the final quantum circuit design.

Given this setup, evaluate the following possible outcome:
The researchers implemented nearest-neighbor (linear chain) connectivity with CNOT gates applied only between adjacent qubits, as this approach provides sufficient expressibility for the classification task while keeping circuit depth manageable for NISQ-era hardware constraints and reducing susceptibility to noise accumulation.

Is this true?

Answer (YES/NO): YES